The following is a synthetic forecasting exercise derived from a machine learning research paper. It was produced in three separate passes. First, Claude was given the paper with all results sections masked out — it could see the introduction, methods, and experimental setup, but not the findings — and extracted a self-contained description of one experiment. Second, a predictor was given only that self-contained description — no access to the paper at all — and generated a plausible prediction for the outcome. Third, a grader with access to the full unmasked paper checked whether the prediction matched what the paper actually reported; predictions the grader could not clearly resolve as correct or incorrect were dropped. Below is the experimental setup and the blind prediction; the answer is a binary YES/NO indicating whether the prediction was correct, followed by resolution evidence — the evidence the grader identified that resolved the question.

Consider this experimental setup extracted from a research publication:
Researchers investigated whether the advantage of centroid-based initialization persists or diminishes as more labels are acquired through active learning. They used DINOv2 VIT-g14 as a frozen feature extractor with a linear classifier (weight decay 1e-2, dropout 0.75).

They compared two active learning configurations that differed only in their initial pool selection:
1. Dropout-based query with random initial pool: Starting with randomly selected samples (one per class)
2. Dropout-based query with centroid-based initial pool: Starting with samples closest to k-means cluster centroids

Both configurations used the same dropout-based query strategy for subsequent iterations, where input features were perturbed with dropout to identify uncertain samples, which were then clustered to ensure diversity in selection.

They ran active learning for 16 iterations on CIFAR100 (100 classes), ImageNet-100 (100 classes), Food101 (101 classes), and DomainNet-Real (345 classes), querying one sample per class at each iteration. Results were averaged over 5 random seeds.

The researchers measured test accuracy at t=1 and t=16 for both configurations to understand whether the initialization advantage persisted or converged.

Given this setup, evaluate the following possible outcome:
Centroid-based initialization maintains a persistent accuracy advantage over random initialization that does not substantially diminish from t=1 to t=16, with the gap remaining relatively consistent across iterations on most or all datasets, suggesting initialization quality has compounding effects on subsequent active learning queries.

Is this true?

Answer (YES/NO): NO